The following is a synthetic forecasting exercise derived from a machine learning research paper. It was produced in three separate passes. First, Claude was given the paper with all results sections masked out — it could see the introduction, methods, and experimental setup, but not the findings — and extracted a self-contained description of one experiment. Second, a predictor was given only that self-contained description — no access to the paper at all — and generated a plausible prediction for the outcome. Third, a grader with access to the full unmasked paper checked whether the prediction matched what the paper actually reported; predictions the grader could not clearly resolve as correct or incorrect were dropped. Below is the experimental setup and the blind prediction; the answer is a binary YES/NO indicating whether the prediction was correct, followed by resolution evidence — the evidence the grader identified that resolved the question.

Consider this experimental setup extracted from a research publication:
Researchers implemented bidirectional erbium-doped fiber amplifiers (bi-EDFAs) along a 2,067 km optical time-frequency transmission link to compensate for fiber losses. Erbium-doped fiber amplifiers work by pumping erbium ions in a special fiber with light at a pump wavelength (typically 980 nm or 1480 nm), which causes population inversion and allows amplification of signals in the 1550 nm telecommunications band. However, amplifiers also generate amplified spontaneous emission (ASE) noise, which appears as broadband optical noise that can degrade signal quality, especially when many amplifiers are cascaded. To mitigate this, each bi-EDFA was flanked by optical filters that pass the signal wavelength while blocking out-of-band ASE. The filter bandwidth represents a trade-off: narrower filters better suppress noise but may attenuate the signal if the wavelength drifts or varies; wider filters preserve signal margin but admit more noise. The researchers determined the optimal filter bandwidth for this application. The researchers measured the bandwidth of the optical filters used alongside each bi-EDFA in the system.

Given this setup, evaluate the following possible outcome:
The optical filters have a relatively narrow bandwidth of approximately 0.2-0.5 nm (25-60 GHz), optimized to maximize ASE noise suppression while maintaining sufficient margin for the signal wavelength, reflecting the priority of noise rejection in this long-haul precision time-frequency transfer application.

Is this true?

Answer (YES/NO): YES